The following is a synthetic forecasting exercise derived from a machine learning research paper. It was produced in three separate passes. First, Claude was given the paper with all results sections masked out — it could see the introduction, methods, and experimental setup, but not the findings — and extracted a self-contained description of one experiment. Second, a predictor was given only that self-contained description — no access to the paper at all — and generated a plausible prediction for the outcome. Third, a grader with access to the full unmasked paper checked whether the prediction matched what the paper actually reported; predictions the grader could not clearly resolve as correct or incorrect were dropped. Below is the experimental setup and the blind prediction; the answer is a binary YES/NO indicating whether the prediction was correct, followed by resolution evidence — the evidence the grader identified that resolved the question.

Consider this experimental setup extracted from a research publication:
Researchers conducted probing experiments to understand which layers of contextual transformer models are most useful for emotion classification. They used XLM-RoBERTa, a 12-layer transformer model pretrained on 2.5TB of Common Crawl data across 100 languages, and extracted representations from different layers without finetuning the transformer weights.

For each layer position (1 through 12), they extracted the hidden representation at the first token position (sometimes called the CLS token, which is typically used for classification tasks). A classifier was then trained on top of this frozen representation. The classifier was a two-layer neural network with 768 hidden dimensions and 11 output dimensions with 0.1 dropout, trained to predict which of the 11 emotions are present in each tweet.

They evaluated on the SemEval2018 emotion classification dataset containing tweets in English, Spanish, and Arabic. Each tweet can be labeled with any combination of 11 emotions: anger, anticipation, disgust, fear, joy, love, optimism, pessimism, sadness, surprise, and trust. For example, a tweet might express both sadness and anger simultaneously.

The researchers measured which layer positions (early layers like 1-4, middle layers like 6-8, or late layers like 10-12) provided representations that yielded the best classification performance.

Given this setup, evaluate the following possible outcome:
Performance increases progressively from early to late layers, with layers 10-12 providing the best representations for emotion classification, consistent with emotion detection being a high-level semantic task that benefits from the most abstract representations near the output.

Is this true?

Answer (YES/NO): YES